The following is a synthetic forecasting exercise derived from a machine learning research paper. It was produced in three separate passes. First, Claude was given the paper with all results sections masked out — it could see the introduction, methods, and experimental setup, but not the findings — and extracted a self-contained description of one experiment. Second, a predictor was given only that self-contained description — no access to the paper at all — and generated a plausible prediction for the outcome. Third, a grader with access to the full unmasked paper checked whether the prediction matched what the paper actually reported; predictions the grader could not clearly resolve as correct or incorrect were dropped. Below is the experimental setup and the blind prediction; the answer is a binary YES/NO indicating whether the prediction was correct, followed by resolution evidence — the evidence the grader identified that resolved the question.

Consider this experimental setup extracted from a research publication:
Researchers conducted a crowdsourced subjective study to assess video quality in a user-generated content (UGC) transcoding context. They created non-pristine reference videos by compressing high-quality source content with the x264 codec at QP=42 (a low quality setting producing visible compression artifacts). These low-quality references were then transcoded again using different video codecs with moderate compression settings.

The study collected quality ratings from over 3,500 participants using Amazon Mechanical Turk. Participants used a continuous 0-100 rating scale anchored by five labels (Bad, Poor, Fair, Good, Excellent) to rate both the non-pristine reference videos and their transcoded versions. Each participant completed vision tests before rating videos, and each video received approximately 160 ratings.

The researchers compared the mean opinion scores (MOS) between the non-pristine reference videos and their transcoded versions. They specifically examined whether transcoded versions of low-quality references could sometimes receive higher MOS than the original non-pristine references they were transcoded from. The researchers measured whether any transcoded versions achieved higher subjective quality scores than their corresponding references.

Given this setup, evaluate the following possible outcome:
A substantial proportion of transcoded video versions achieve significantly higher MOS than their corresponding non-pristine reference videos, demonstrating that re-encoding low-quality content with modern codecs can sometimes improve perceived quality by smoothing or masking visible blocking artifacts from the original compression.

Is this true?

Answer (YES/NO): NO